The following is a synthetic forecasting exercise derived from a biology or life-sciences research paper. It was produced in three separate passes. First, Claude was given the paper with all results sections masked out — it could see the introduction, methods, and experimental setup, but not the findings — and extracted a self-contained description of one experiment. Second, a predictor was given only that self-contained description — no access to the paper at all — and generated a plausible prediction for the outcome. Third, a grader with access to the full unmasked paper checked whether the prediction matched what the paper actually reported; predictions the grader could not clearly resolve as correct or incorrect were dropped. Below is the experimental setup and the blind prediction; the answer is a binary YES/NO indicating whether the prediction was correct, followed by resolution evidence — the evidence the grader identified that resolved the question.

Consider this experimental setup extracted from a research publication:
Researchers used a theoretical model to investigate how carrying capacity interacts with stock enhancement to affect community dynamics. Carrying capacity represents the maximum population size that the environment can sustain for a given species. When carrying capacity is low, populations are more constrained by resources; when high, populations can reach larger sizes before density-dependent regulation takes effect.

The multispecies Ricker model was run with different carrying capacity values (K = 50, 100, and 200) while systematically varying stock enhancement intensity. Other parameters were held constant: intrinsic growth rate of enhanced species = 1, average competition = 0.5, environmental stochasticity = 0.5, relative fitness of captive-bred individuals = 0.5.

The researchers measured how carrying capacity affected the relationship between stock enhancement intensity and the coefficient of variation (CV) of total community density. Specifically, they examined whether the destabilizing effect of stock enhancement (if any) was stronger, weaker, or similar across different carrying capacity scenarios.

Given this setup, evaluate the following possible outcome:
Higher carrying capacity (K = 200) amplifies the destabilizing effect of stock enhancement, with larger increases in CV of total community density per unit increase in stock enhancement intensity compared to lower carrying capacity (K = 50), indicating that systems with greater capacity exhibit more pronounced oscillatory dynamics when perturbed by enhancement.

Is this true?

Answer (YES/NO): NO